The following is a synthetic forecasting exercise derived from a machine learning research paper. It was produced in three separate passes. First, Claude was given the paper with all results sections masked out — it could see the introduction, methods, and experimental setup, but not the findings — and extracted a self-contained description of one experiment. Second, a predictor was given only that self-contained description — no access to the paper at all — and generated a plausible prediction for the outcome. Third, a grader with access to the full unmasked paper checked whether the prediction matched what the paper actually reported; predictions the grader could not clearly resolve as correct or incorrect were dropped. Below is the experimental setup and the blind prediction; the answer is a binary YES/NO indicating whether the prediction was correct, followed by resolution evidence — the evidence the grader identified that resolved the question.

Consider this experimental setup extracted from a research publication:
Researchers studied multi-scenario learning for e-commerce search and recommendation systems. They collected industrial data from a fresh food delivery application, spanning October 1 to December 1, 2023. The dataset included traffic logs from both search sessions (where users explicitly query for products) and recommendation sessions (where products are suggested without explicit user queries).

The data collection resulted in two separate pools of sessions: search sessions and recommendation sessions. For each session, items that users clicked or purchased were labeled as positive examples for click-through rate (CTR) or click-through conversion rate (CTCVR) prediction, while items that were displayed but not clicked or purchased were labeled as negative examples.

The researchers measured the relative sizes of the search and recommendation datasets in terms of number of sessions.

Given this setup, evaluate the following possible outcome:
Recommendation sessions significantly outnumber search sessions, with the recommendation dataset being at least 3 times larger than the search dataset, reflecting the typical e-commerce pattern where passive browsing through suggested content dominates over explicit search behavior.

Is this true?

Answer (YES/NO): NO